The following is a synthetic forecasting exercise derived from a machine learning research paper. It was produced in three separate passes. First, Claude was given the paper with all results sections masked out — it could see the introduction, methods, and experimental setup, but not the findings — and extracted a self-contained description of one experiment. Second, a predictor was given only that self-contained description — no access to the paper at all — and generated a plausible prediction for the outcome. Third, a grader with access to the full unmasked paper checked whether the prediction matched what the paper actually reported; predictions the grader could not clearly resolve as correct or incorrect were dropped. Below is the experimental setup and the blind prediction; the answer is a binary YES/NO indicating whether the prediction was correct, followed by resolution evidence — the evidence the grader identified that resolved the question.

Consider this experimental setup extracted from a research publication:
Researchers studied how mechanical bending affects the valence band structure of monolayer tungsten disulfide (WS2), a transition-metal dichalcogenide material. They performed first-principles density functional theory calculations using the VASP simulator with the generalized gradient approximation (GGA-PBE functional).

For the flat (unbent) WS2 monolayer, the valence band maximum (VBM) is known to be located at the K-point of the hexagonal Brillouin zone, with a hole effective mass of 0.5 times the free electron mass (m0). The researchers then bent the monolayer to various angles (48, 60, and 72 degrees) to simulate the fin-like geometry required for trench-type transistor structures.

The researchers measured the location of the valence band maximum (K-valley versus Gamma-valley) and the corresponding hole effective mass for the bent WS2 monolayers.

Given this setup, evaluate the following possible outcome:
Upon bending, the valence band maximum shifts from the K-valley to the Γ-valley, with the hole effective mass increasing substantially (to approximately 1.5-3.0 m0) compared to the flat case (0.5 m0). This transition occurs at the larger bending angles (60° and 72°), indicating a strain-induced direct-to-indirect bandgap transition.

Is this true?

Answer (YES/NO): NO